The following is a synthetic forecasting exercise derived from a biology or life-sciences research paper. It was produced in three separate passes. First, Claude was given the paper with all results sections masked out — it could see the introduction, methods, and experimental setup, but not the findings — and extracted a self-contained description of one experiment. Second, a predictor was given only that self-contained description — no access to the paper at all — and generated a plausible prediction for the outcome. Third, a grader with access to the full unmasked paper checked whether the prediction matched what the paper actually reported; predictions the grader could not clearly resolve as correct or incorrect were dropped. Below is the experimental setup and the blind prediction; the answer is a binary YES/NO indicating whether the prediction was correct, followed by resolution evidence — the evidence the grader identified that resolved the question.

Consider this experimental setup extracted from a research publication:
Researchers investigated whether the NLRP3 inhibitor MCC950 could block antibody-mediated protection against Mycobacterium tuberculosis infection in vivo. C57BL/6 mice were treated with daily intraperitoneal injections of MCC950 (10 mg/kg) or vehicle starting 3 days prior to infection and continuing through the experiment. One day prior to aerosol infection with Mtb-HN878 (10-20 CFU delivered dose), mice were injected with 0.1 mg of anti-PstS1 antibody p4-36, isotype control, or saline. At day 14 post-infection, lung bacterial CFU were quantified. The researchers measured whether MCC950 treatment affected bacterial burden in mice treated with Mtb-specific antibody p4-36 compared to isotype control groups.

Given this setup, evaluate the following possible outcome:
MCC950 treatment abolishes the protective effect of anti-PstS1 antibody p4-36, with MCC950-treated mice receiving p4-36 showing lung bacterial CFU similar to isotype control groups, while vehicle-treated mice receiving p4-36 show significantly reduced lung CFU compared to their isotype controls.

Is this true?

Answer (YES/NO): YES